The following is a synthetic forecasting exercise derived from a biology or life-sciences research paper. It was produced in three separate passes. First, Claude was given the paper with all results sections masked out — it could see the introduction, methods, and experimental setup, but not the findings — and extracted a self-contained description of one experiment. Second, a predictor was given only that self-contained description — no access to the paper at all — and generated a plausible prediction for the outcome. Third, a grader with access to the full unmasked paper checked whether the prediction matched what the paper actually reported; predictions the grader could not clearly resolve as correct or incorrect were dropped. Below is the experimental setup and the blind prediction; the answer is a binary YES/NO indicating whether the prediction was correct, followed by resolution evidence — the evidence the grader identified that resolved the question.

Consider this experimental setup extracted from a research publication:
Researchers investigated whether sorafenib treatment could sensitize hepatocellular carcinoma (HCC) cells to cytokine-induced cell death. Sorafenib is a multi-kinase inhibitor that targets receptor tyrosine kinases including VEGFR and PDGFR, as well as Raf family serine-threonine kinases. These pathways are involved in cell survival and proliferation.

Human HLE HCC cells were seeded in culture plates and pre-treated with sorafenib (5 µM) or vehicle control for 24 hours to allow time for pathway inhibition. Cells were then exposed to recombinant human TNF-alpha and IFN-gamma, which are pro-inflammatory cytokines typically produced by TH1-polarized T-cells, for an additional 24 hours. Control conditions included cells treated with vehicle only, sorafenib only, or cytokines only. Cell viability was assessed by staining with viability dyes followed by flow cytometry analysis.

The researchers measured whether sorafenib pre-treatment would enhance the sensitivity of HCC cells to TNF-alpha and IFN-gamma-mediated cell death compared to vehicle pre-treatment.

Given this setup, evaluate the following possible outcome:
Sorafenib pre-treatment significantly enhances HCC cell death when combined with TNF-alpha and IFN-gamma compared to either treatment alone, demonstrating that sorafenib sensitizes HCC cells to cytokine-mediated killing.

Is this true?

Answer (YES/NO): YES